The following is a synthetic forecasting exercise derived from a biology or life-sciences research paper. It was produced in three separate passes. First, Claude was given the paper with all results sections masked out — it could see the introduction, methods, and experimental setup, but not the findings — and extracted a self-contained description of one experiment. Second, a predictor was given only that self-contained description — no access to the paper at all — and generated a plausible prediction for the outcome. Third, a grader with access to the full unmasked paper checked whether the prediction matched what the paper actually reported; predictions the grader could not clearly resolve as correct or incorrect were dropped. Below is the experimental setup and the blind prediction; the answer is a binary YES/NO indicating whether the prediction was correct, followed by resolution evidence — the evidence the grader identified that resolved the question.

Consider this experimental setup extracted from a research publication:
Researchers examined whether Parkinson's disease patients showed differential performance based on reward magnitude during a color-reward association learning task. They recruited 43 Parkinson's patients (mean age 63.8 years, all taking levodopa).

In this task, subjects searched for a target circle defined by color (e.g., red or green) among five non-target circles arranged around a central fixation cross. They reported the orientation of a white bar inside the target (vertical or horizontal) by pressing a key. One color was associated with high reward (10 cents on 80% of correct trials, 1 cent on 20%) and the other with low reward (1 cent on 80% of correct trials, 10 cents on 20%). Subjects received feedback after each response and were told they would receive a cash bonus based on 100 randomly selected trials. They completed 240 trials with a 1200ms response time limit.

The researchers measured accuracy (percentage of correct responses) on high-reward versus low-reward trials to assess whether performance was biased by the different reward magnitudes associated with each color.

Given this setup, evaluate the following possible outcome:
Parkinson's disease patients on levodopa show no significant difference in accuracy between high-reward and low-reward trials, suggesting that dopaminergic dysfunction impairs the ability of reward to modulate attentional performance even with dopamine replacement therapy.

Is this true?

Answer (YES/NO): YES